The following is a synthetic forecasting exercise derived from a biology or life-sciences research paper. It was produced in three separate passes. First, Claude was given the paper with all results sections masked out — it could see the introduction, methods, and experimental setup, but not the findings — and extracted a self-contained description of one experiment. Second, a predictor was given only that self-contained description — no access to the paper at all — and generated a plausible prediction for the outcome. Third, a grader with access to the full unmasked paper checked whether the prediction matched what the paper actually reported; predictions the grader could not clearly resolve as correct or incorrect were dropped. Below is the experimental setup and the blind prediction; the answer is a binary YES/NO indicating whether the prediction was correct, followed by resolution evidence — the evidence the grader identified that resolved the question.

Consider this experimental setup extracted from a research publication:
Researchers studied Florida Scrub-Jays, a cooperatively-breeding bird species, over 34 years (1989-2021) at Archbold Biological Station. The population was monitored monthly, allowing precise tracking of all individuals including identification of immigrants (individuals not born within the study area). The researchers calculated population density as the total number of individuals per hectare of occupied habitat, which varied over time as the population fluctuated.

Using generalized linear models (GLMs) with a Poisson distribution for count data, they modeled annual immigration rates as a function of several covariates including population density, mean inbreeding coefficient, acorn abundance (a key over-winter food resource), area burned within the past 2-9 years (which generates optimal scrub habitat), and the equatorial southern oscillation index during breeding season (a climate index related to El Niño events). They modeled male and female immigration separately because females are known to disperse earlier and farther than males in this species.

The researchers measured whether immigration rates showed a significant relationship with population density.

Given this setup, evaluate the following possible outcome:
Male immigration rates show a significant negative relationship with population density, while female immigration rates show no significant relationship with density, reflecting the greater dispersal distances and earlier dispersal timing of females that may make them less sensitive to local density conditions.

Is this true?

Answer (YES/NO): NO